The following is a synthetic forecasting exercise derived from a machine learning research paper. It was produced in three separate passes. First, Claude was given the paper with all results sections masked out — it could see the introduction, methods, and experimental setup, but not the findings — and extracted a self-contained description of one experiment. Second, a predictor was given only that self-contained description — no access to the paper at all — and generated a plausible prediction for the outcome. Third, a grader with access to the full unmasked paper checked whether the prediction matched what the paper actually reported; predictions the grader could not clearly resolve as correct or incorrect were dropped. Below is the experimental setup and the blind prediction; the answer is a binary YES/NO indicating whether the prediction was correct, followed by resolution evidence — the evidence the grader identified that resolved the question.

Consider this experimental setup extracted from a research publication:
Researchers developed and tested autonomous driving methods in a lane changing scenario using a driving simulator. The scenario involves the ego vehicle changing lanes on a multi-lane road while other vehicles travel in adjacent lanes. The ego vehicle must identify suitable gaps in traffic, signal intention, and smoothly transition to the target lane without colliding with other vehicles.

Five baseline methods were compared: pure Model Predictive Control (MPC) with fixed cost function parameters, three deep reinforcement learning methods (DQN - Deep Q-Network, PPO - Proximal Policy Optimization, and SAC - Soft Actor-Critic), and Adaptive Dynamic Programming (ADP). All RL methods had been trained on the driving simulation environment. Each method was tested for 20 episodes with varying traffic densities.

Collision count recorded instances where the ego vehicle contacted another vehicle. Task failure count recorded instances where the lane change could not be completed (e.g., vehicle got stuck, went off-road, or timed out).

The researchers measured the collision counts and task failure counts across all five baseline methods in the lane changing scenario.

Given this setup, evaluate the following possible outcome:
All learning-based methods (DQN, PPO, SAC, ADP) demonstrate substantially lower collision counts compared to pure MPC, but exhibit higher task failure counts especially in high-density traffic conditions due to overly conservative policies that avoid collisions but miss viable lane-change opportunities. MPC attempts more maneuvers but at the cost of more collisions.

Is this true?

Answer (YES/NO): NO